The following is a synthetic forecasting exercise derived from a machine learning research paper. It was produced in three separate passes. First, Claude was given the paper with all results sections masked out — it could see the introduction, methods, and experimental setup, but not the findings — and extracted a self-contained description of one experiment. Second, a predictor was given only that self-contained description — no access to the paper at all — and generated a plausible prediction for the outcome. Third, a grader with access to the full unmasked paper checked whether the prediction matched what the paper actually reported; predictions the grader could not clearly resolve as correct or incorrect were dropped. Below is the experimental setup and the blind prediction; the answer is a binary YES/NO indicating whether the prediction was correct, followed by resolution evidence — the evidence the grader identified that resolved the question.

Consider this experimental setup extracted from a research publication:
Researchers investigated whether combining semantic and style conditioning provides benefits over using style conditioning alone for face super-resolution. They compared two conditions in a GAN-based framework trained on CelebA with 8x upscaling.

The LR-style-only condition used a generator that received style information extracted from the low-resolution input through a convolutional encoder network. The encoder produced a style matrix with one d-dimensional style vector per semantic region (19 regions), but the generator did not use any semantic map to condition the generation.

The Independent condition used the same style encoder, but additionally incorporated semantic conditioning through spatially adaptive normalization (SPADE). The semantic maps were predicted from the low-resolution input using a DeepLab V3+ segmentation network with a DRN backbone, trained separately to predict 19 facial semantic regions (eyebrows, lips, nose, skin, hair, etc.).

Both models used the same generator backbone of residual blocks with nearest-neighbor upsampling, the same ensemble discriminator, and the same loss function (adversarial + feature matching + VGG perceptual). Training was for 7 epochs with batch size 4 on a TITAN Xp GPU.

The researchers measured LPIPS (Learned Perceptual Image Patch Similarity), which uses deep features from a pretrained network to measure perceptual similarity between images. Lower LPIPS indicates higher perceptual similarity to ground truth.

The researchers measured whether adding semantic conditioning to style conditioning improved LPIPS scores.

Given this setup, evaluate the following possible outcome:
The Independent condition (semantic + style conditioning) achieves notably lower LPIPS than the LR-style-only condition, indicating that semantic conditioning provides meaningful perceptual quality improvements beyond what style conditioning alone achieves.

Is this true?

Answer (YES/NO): YES